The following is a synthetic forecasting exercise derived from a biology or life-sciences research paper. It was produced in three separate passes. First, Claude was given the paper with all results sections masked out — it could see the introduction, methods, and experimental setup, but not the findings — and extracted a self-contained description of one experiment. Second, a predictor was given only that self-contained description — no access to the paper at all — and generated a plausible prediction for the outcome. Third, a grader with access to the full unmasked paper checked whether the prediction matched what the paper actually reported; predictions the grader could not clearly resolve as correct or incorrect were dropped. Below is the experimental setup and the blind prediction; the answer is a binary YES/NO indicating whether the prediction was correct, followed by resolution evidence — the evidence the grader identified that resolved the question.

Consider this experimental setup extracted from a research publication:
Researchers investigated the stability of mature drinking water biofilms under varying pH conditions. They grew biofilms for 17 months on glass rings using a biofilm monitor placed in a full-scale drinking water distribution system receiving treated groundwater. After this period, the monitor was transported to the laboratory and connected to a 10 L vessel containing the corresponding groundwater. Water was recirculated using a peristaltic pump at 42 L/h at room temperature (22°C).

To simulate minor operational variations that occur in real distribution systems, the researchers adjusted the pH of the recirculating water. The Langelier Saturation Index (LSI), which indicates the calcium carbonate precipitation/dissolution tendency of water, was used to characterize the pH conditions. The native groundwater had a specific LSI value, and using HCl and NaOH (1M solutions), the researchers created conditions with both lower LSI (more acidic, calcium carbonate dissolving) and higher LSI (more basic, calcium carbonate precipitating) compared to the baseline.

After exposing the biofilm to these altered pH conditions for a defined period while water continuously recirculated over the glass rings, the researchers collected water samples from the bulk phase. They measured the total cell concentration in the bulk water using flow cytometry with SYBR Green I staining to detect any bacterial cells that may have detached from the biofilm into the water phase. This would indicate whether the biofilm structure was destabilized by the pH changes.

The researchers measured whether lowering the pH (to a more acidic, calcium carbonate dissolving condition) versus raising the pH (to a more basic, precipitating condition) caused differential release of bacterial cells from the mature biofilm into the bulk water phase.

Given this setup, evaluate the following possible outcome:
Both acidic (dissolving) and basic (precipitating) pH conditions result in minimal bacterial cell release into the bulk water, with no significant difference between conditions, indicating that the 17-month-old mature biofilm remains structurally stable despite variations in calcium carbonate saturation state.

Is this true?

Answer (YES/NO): YES